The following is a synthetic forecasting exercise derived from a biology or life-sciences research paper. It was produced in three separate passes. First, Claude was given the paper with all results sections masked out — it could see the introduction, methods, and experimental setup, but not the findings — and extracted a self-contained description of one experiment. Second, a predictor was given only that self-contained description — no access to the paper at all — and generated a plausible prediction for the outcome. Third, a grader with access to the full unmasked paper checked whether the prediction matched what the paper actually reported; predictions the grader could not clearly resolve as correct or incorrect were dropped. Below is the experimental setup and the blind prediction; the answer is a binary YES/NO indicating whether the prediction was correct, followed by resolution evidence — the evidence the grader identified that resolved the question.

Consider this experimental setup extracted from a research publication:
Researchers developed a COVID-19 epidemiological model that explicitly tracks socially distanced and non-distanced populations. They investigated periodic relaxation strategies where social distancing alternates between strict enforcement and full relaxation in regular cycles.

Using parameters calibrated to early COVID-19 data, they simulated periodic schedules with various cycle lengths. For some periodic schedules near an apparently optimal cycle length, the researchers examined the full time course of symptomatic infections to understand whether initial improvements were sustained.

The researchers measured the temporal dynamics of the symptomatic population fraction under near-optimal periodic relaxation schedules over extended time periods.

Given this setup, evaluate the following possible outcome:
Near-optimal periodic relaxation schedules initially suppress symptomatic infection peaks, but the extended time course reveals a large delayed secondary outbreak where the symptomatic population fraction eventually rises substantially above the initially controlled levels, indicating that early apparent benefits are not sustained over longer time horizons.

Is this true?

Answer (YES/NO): YES